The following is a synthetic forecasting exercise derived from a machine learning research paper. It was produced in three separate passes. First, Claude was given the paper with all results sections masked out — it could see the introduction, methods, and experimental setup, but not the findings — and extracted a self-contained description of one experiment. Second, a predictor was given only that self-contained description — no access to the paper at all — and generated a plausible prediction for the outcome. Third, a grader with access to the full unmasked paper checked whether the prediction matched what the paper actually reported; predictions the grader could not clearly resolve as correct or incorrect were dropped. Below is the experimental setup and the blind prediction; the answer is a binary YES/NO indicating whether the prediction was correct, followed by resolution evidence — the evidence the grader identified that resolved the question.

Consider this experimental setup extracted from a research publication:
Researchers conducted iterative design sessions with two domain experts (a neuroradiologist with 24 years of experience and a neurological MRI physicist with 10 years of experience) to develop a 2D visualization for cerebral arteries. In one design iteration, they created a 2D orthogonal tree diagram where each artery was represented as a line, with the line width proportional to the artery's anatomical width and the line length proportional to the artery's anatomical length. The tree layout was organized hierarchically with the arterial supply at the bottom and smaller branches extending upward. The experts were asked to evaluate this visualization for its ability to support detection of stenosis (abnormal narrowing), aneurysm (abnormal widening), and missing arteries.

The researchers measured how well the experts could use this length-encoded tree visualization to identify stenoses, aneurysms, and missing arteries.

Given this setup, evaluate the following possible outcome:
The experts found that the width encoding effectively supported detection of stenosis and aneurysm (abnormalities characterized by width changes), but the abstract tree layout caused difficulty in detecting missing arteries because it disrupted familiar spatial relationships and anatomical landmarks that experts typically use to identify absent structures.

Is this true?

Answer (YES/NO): NO